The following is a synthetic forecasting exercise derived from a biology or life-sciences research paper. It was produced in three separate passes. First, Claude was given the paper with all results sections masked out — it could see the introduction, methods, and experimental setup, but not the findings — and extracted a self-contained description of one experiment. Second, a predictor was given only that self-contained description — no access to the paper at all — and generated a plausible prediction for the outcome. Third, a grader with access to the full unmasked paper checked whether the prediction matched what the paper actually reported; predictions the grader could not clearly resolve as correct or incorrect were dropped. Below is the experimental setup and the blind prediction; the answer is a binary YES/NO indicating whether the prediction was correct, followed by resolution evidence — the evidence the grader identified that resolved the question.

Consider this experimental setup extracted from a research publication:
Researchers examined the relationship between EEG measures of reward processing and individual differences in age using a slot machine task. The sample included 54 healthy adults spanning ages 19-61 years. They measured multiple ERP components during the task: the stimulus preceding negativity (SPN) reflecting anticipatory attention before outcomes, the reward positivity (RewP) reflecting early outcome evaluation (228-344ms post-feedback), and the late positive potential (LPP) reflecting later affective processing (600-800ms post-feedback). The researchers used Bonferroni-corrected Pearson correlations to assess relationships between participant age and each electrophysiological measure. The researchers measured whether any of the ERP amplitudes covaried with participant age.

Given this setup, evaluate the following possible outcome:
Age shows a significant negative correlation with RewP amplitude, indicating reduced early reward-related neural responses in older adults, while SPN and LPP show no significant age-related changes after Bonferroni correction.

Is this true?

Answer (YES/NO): YES